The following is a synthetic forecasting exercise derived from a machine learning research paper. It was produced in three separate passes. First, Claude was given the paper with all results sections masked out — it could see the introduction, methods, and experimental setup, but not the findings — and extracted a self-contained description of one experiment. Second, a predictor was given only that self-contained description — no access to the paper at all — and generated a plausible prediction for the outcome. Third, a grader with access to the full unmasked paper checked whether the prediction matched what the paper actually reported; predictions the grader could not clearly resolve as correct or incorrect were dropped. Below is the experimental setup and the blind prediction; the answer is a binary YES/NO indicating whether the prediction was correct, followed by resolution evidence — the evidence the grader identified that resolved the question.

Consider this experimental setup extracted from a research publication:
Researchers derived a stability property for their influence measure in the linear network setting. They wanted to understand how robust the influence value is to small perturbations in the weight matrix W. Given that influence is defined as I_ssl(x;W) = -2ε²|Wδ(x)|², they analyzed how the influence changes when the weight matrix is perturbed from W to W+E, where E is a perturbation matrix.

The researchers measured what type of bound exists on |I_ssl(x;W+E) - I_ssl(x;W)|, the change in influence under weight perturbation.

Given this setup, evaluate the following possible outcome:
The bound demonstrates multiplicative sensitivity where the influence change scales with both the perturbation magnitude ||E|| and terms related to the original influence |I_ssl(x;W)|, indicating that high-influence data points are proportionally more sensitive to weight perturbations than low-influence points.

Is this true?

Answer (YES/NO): NO